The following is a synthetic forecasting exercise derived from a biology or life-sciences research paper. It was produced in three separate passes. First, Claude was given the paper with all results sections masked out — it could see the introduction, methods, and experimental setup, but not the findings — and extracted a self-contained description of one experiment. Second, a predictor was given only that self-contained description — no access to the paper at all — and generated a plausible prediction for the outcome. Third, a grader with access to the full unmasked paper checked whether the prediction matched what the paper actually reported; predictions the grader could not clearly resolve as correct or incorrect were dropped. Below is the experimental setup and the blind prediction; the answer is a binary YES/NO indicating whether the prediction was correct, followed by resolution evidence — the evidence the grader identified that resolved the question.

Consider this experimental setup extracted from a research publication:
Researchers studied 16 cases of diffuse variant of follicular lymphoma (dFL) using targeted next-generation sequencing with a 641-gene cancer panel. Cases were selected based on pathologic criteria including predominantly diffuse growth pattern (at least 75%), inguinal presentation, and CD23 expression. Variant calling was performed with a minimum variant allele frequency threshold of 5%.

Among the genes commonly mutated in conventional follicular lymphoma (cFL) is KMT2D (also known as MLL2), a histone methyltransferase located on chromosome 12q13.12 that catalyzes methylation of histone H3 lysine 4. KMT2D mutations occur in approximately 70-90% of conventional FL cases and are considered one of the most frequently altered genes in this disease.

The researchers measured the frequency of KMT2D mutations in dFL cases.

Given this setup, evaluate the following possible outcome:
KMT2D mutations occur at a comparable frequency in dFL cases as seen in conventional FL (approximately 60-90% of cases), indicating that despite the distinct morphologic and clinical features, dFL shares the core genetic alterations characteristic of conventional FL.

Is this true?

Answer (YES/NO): NO